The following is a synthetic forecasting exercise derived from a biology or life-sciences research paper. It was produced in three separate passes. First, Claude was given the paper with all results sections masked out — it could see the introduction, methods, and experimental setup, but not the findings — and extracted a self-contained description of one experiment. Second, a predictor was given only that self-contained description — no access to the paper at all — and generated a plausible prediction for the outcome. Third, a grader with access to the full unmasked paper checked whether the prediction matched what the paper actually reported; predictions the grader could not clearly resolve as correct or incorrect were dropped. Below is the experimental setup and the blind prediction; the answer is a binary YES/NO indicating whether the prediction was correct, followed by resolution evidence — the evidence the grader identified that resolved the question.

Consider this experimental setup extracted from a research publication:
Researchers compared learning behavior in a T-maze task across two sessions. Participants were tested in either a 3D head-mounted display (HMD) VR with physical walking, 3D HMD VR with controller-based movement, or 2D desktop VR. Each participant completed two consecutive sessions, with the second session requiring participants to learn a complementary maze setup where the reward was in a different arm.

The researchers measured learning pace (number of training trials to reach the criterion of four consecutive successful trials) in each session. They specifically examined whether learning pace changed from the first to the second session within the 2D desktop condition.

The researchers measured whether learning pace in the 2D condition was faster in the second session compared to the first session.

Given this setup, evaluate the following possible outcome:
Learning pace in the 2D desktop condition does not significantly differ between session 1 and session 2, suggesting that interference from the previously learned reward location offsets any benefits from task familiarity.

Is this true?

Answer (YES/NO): NO